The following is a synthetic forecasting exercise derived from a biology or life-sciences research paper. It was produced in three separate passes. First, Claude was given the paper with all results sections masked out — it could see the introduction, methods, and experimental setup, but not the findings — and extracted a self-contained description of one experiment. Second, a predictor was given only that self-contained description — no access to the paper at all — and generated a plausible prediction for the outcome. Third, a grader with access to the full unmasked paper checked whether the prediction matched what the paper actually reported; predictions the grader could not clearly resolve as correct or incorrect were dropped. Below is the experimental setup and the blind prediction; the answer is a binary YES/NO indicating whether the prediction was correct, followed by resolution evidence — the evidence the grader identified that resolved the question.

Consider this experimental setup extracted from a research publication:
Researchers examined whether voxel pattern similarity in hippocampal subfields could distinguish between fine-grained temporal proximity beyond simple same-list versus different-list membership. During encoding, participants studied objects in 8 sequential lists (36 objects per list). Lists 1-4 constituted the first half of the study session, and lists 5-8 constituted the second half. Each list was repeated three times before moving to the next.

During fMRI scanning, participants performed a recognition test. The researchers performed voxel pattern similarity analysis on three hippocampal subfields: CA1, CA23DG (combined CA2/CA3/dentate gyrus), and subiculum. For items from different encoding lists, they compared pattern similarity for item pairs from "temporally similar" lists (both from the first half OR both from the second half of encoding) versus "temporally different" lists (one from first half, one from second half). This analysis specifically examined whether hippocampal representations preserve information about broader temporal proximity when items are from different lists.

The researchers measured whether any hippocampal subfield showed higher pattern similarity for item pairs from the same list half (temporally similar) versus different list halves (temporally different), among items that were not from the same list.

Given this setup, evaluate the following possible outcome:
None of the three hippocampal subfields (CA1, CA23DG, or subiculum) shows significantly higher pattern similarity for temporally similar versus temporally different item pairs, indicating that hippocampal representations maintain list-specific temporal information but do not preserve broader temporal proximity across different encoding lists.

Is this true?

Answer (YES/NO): NO